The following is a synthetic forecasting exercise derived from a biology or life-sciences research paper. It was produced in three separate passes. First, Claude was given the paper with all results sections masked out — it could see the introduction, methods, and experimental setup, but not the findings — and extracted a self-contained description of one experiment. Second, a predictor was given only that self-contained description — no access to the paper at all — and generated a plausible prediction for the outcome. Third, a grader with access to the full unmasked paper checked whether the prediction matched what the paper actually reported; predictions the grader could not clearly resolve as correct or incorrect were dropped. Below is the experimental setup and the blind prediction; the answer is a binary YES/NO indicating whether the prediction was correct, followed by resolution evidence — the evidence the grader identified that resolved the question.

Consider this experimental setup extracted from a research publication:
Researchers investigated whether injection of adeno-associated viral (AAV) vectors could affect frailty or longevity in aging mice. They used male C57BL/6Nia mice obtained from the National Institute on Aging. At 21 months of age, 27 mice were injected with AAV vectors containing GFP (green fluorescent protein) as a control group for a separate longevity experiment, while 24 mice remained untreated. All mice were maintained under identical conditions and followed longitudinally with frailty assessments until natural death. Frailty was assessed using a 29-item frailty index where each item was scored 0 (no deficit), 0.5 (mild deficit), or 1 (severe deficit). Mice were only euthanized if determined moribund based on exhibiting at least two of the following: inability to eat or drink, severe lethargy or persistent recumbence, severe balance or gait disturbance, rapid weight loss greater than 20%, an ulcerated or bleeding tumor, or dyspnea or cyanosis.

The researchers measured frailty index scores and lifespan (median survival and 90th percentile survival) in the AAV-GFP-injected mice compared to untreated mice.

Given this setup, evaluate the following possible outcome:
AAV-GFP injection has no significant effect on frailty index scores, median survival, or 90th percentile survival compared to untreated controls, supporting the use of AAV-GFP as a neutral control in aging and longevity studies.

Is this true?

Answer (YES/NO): YES